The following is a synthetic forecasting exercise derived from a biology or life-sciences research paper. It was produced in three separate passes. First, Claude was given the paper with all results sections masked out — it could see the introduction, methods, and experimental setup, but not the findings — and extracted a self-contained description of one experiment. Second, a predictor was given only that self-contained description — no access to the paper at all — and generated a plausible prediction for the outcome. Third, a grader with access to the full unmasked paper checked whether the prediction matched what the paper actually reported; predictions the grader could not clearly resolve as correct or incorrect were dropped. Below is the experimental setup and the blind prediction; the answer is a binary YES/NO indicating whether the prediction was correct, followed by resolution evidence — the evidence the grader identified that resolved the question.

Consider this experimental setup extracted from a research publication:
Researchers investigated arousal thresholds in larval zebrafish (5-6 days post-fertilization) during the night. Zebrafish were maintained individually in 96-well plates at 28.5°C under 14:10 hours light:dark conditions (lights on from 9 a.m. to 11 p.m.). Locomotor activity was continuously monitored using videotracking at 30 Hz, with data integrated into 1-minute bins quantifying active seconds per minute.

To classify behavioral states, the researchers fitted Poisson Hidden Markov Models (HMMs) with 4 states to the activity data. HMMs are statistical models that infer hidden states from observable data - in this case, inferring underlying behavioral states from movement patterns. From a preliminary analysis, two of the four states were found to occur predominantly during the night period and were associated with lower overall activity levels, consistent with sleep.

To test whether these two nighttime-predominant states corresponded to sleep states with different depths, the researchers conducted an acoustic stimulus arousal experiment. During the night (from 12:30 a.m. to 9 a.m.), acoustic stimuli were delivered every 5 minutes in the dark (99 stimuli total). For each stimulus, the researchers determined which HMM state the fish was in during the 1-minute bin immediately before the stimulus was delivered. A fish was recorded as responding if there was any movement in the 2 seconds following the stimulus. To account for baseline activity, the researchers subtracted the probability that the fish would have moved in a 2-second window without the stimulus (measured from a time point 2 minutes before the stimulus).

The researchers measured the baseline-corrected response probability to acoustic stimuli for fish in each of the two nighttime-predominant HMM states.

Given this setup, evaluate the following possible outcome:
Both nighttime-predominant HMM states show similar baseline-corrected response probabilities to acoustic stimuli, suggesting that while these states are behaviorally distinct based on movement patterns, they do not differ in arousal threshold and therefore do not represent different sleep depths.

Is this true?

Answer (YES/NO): NO